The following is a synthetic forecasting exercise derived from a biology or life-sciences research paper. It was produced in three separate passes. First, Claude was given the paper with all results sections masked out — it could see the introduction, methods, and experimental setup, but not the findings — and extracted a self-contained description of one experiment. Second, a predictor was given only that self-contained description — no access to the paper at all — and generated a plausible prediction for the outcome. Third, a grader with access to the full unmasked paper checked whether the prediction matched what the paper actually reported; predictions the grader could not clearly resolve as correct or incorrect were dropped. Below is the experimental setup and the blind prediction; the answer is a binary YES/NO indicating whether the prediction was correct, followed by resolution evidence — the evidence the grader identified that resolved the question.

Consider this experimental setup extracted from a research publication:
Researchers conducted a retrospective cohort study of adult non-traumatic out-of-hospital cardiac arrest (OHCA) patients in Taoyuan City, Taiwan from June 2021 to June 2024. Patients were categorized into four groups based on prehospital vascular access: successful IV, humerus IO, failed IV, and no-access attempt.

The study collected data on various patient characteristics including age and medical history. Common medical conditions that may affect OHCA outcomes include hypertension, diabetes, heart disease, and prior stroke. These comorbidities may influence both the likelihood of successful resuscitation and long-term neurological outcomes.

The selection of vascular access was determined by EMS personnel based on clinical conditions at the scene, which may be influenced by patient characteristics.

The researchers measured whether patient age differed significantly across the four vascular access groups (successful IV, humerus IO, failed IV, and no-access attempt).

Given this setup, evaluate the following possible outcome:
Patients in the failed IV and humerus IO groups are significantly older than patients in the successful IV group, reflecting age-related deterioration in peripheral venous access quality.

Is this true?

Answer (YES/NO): NO